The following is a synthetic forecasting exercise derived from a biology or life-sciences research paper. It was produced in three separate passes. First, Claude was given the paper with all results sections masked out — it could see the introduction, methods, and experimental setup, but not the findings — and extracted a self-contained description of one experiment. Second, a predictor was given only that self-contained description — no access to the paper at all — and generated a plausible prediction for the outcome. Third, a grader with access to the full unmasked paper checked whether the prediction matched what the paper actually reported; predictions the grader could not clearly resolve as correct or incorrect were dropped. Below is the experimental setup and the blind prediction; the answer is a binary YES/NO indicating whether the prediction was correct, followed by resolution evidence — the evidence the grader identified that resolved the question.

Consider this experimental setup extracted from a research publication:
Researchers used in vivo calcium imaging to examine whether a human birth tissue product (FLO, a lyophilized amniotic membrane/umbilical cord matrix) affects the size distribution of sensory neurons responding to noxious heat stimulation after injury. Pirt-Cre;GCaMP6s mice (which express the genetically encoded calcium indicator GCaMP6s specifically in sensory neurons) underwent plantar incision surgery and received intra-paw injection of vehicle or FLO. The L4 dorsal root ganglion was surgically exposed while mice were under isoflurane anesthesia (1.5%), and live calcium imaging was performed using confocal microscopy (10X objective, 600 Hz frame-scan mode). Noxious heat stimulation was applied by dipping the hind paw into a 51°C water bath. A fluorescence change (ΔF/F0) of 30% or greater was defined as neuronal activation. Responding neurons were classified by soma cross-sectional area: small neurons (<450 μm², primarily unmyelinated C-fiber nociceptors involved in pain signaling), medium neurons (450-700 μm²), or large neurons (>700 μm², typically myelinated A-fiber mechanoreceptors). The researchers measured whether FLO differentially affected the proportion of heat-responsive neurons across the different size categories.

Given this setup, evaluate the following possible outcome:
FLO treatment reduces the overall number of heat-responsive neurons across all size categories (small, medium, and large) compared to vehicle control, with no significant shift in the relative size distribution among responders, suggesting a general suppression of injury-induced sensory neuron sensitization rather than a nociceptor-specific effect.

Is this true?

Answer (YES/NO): NO